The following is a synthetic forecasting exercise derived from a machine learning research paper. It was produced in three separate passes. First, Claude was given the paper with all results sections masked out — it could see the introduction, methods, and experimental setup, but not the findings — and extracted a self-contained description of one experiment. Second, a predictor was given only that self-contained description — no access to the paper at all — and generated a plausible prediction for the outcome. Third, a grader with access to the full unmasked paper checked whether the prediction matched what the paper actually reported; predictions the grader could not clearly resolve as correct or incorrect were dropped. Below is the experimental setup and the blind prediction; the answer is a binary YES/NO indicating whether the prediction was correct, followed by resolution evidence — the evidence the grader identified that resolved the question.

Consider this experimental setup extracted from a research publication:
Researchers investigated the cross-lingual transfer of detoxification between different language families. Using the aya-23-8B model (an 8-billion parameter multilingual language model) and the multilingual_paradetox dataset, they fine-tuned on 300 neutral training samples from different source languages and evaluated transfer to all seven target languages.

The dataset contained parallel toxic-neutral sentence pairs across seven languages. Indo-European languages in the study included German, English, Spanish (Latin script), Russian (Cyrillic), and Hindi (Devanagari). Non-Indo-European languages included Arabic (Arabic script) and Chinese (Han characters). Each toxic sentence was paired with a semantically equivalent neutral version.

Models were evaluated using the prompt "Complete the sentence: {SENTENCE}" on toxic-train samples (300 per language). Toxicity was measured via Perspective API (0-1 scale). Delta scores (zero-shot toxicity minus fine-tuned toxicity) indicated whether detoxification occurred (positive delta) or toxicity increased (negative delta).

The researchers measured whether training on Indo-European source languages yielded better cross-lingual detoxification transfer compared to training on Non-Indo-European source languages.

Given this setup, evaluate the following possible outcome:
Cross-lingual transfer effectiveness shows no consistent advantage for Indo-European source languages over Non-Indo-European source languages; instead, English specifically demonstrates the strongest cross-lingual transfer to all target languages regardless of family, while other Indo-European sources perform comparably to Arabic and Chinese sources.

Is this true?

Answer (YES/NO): NO